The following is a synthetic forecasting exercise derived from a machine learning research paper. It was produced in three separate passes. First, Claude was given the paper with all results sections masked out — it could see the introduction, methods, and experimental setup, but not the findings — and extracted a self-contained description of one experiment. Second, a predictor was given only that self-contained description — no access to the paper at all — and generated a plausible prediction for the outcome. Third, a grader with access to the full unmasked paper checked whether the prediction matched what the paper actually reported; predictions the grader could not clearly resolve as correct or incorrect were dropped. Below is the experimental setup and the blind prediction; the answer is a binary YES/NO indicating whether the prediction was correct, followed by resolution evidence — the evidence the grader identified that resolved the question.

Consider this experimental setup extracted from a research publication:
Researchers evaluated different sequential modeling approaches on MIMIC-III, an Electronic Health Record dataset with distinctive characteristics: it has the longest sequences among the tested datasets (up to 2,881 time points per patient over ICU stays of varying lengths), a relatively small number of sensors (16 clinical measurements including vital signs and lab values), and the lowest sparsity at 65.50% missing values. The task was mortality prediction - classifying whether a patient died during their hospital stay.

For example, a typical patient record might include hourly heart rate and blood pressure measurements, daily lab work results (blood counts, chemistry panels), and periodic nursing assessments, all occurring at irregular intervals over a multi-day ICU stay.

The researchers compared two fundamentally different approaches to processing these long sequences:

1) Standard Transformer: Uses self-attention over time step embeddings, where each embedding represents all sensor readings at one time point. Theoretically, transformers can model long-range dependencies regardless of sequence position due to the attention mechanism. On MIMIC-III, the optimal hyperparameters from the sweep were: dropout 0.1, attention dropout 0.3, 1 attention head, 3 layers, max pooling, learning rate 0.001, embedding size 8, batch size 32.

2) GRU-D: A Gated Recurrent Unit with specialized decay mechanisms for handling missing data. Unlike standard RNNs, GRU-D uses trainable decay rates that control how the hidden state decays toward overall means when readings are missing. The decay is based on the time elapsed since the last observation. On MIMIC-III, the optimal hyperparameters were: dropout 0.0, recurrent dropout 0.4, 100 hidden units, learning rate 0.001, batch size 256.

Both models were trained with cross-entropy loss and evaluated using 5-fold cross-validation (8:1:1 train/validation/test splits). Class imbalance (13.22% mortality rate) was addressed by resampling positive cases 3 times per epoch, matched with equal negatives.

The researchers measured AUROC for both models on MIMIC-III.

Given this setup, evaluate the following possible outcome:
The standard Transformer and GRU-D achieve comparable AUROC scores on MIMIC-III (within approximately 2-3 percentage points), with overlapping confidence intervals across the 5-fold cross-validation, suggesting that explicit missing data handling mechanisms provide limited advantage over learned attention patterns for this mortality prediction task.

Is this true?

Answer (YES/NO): YES